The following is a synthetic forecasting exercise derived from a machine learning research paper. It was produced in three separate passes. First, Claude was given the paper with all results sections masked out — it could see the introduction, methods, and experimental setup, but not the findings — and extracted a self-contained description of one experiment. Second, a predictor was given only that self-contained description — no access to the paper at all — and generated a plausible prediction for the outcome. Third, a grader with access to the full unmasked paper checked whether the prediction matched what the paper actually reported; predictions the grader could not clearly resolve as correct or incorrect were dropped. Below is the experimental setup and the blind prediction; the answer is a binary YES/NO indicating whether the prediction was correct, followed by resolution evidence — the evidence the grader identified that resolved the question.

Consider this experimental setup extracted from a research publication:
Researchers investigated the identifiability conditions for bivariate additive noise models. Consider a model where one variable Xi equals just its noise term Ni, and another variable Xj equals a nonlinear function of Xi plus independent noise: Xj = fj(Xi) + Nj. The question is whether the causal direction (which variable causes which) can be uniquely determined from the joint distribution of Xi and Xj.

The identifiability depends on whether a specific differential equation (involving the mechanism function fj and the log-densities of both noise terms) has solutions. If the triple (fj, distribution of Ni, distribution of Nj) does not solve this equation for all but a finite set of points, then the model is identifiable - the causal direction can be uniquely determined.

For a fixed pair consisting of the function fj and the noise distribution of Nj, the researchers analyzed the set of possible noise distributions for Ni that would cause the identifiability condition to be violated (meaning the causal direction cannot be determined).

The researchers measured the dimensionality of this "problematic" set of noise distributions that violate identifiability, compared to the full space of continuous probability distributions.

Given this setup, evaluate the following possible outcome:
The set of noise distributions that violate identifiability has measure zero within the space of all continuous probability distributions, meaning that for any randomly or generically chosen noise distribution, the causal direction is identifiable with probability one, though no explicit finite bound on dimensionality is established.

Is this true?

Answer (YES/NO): NO